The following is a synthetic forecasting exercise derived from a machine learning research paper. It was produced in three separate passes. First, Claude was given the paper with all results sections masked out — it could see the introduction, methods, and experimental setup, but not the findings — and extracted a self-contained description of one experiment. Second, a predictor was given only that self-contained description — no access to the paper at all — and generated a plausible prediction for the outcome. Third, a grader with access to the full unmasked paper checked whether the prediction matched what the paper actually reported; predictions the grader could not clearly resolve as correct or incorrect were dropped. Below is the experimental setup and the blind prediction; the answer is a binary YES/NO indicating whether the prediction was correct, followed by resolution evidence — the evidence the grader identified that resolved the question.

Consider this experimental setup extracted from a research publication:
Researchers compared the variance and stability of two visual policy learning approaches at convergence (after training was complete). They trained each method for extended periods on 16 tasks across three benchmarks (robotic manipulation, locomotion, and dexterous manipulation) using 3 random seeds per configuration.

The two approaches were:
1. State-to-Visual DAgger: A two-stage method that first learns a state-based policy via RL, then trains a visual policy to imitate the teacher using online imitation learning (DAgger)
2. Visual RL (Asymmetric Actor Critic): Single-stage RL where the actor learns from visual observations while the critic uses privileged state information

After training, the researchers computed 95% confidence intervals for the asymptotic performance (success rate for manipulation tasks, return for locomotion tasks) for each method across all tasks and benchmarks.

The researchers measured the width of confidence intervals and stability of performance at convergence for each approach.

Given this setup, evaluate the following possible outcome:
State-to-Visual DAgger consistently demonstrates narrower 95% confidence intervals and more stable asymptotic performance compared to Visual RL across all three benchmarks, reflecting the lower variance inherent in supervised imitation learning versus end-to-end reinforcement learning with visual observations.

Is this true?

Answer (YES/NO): YES